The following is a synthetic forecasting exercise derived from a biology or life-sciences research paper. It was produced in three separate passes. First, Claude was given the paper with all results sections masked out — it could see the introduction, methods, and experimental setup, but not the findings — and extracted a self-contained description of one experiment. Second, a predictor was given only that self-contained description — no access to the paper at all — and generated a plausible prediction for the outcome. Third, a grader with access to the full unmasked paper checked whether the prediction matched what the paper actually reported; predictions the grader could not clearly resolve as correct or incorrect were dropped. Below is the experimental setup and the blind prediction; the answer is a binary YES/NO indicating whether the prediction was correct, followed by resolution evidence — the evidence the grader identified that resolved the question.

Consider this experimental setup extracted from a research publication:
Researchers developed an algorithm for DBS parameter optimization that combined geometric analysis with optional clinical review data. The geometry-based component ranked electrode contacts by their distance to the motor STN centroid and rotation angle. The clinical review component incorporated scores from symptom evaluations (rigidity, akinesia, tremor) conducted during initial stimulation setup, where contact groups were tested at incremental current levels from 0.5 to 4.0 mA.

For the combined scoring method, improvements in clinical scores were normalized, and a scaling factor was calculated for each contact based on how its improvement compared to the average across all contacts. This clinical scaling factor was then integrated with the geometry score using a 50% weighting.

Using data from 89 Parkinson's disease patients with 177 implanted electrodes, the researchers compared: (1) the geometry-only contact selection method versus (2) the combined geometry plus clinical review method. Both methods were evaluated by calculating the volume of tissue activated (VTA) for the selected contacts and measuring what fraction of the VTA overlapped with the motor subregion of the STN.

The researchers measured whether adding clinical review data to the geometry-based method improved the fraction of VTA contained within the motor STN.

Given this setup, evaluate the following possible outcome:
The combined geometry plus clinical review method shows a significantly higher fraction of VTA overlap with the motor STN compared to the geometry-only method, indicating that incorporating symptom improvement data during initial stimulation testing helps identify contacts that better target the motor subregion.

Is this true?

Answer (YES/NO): NO